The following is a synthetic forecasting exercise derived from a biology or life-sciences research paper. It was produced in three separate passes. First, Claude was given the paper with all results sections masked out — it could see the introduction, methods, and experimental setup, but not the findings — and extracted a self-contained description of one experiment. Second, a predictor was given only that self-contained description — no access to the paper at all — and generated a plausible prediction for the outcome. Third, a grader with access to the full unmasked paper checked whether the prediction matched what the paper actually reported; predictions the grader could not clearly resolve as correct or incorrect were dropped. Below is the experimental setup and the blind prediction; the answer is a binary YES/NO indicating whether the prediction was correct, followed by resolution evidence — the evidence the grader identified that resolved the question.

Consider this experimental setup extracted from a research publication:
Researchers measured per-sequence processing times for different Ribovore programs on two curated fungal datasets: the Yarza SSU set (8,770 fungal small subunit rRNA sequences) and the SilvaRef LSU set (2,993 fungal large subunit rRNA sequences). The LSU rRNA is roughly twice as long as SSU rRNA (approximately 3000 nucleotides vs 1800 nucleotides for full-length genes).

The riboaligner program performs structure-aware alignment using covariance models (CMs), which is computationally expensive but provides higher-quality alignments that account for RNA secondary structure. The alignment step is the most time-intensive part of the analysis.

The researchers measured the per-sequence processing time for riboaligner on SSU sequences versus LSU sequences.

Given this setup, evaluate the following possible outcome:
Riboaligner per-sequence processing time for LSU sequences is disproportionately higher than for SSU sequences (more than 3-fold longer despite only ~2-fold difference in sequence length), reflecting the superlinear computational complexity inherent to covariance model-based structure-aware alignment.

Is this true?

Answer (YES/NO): YES